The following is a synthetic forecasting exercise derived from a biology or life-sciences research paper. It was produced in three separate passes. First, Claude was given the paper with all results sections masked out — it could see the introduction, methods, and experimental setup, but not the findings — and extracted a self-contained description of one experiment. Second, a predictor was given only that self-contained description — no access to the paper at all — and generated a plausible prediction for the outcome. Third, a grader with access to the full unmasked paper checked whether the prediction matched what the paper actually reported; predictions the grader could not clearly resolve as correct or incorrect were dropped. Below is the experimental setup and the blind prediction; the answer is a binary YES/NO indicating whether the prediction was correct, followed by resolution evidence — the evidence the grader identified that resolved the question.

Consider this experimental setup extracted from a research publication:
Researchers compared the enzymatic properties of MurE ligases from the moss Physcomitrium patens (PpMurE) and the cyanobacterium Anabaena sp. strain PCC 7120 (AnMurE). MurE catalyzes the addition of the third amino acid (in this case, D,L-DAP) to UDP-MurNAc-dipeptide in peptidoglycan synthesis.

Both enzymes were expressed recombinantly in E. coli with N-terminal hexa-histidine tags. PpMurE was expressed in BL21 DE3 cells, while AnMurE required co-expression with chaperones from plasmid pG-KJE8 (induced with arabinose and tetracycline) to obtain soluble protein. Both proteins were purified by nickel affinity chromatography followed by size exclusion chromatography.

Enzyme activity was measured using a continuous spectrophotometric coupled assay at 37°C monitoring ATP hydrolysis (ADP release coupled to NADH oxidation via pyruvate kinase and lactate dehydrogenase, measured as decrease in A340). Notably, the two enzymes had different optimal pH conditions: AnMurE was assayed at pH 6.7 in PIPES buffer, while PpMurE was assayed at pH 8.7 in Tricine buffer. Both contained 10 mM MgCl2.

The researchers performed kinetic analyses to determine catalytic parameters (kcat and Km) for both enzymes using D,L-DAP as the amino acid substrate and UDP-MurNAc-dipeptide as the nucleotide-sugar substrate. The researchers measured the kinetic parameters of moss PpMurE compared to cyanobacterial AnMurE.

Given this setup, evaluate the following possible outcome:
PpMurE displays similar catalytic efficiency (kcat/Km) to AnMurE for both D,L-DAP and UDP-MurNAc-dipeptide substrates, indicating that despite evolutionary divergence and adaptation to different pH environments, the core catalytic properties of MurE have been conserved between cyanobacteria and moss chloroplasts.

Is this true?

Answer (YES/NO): YES